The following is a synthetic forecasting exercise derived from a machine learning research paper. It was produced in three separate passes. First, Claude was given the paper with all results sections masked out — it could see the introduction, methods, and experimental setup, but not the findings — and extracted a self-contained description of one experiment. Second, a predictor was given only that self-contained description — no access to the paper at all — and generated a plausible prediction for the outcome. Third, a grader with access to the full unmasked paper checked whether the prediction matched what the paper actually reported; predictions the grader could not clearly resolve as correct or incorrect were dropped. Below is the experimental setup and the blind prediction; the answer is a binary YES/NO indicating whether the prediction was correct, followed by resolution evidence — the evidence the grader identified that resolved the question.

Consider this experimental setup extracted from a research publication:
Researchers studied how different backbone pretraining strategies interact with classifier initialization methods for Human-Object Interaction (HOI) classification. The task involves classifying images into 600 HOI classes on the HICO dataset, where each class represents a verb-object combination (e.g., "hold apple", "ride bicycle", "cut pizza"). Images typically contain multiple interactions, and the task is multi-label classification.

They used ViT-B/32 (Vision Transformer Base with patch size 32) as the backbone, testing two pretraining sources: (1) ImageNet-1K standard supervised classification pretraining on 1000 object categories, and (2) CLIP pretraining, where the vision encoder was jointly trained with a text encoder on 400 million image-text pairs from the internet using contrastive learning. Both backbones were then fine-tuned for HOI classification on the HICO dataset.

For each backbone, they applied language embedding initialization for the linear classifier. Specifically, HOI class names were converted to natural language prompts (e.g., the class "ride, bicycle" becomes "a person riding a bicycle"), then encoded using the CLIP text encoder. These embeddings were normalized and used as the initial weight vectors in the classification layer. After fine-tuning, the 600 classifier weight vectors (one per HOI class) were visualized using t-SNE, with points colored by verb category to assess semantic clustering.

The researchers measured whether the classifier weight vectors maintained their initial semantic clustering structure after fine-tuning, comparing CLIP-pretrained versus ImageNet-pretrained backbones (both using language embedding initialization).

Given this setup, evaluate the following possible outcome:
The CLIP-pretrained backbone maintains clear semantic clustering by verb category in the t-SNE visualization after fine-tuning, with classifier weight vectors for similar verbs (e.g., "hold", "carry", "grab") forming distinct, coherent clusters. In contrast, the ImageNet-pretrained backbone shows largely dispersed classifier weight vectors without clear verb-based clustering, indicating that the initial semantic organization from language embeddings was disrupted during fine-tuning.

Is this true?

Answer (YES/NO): NO